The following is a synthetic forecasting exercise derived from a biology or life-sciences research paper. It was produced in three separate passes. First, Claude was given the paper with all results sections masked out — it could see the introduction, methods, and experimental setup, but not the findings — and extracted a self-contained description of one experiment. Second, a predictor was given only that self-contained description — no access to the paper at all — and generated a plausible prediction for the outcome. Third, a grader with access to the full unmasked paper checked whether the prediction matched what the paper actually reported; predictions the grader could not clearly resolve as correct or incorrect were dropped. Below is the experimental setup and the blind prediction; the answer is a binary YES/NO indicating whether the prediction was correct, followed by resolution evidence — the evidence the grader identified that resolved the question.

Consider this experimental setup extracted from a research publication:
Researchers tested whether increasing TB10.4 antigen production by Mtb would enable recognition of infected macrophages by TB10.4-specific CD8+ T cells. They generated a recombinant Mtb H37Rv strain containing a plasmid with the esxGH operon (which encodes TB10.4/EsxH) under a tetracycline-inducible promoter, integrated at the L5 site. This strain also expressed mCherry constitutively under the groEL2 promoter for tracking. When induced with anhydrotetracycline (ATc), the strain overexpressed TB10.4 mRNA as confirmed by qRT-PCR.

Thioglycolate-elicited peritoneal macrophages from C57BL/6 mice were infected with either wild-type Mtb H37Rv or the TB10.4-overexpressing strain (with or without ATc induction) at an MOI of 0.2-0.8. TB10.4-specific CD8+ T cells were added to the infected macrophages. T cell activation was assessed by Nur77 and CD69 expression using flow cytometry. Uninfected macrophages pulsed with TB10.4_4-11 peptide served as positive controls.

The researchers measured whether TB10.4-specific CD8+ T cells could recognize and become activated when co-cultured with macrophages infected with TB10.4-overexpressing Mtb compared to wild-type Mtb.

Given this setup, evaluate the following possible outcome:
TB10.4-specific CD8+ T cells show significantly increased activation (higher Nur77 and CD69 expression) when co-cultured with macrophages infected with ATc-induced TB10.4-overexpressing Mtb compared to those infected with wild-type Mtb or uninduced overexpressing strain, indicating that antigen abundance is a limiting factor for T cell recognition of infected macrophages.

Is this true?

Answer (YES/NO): NO